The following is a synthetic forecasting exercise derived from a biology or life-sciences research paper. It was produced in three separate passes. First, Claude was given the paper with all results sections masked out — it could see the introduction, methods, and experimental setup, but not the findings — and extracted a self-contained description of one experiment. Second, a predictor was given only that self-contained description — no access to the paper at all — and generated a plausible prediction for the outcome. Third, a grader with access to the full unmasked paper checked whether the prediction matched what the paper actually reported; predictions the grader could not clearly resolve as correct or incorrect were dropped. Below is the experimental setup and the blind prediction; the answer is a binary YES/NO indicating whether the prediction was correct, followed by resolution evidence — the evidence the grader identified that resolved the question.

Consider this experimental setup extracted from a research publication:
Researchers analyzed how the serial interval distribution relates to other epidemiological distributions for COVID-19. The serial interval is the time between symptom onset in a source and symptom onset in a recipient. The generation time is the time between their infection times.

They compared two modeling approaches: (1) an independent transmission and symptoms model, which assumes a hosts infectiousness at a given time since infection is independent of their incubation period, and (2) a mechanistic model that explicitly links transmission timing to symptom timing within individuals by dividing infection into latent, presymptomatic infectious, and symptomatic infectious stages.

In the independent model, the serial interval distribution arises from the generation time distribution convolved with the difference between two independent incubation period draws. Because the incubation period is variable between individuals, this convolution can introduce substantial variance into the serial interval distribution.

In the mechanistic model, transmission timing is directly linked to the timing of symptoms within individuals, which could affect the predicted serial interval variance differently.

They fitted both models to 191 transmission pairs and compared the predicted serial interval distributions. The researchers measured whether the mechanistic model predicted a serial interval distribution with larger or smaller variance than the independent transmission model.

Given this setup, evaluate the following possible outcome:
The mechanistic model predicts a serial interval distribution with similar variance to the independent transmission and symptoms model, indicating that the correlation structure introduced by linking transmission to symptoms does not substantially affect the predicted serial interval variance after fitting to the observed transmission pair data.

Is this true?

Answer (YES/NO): NO